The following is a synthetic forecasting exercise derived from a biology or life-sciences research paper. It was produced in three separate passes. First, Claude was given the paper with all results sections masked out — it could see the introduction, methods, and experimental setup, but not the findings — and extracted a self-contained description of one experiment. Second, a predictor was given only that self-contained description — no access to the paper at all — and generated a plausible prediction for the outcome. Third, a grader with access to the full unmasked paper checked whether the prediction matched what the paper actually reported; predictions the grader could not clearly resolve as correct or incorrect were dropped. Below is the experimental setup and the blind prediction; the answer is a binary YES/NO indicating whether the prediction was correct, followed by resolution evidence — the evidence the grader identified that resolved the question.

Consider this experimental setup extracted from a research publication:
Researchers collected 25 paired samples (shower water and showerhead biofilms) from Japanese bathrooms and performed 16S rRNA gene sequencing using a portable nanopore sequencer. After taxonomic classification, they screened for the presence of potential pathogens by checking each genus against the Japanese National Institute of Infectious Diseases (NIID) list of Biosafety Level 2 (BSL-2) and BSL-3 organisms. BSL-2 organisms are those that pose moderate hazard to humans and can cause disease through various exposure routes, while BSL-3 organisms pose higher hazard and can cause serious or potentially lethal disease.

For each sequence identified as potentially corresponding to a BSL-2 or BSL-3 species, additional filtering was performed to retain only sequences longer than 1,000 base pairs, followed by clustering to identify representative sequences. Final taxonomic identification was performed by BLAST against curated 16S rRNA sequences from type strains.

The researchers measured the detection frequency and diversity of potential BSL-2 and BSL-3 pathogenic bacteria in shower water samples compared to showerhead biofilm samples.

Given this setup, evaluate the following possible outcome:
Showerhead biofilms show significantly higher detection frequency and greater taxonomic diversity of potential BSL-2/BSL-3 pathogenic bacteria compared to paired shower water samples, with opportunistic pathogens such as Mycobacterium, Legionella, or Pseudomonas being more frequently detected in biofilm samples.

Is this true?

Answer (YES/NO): NO